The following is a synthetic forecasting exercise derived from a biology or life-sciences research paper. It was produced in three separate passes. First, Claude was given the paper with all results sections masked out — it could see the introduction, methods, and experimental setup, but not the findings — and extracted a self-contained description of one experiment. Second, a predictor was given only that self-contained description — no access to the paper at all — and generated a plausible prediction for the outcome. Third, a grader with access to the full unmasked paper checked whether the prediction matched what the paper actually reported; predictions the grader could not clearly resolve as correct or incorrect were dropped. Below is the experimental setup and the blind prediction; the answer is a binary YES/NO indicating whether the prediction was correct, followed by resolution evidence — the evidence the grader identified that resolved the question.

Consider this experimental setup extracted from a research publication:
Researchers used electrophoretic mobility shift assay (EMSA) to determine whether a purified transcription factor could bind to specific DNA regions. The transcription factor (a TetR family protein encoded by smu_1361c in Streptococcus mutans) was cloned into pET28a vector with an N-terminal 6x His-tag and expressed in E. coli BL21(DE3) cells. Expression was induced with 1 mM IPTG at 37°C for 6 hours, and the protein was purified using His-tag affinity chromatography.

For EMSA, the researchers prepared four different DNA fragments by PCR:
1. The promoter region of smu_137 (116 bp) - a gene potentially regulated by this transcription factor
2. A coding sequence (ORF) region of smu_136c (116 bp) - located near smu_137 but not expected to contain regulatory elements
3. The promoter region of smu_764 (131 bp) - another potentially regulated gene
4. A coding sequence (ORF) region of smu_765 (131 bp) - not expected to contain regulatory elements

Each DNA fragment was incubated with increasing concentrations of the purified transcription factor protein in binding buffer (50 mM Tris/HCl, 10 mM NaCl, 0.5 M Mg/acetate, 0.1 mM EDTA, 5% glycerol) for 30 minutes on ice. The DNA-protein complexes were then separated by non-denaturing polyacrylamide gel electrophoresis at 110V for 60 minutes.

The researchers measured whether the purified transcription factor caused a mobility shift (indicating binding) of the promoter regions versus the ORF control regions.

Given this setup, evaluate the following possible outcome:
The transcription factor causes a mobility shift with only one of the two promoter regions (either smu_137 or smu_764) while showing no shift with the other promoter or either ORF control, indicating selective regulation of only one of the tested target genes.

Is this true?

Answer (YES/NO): NO